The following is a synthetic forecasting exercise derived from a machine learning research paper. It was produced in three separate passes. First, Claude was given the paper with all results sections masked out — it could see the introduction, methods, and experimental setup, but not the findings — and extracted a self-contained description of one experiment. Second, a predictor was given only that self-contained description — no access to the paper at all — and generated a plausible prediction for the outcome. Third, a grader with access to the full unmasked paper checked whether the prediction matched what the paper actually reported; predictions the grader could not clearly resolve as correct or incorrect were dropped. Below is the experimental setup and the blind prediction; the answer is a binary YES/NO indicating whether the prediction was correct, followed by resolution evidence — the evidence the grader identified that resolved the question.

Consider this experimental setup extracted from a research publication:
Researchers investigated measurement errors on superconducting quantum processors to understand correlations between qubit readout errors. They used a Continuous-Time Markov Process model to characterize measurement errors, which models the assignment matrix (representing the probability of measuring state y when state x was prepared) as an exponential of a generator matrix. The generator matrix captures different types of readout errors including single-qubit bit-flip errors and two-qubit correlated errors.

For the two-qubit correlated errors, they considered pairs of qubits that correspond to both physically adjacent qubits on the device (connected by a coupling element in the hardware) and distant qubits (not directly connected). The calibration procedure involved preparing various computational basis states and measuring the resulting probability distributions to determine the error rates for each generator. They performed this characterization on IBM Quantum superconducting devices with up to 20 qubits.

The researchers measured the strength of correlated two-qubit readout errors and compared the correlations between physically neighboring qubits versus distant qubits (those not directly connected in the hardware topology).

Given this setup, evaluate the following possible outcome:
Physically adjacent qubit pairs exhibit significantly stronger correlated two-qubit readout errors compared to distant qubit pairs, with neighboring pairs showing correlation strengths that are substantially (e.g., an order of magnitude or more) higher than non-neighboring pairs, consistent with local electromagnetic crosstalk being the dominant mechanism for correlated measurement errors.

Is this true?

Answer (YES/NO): NO